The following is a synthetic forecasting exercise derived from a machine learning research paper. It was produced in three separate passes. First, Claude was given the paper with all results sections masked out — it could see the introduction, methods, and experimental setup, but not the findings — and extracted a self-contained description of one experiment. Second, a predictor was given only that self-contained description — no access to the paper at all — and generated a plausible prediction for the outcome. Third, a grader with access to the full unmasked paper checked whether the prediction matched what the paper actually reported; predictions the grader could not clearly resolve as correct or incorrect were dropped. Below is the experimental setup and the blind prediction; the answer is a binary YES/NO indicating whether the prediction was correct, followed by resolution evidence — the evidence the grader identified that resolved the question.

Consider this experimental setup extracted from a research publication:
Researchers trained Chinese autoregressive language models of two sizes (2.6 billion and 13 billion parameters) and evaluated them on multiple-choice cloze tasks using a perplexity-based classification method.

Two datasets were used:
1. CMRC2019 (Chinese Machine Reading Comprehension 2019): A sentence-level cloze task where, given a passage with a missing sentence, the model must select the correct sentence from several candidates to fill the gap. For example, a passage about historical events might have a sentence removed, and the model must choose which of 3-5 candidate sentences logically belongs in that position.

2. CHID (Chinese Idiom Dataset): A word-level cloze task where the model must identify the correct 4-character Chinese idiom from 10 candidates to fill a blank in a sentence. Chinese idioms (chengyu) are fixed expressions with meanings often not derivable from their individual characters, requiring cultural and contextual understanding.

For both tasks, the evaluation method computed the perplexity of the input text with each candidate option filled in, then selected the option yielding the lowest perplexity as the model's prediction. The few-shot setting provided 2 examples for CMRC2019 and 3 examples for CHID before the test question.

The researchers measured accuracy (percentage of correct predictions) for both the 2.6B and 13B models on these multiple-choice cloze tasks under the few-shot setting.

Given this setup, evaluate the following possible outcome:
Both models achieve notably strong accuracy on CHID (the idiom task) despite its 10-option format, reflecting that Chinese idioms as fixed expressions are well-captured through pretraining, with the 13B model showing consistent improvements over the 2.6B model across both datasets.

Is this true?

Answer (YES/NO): YES